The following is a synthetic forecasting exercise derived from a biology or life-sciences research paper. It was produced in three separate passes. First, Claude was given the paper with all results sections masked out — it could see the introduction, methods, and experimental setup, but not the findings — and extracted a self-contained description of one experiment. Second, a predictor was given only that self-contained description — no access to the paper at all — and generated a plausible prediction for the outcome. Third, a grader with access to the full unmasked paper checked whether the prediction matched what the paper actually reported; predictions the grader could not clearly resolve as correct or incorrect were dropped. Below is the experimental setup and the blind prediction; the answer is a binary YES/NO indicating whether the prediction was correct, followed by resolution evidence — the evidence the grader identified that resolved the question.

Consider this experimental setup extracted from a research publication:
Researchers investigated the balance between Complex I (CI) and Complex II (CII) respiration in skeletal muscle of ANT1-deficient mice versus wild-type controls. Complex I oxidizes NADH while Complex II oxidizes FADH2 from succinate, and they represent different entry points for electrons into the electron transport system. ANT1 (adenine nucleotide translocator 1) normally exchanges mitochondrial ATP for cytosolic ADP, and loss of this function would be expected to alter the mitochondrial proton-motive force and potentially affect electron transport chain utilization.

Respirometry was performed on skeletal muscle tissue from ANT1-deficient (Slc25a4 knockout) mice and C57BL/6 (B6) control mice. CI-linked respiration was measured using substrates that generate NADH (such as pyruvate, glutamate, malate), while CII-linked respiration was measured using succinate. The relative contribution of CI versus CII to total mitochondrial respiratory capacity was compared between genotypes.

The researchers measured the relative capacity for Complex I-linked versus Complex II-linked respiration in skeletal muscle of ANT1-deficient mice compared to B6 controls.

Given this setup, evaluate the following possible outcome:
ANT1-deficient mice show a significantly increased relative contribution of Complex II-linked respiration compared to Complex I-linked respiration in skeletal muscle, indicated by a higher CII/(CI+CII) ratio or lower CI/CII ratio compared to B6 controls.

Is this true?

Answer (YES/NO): YES